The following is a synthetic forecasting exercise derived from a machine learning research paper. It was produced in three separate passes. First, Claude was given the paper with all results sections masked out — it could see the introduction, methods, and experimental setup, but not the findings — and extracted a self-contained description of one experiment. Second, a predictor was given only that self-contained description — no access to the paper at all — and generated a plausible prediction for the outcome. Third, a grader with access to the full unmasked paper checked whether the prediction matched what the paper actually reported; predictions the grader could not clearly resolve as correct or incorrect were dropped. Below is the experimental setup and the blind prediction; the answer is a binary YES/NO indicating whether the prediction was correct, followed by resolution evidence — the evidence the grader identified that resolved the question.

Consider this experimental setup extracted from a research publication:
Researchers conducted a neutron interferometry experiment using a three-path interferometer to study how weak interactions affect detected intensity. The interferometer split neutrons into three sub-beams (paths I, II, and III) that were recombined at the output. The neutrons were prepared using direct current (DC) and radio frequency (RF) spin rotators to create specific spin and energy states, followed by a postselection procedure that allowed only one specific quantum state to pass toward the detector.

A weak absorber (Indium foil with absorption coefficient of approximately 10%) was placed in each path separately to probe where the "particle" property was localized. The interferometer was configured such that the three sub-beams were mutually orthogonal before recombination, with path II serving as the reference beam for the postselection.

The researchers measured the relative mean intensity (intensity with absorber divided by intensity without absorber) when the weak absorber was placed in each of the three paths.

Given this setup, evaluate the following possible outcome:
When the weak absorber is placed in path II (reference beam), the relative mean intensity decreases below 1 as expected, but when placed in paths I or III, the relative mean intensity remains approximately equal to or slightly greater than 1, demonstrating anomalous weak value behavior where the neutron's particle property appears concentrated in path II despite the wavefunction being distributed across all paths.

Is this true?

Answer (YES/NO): YES